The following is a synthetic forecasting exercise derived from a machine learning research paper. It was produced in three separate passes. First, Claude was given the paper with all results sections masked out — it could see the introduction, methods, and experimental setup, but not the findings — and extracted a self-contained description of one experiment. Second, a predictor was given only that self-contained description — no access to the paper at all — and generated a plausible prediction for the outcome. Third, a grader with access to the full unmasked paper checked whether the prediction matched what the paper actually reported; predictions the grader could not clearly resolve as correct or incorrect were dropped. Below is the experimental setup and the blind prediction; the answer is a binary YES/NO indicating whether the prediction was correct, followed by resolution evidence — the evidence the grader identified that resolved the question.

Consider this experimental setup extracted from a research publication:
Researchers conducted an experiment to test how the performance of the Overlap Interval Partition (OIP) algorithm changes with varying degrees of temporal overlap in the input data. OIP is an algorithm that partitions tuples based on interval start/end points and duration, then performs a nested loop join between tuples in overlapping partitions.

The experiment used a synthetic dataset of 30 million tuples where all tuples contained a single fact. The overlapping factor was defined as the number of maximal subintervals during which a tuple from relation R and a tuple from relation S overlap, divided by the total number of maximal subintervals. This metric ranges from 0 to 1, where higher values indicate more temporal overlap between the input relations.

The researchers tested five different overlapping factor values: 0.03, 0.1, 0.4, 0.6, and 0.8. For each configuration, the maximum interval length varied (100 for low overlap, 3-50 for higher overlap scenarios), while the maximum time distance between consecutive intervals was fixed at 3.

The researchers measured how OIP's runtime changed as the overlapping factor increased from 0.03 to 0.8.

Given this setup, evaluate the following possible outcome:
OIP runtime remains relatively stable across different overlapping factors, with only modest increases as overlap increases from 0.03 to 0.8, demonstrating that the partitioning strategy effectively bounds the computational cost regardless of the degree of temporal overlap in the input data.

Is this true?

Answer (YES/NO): NO